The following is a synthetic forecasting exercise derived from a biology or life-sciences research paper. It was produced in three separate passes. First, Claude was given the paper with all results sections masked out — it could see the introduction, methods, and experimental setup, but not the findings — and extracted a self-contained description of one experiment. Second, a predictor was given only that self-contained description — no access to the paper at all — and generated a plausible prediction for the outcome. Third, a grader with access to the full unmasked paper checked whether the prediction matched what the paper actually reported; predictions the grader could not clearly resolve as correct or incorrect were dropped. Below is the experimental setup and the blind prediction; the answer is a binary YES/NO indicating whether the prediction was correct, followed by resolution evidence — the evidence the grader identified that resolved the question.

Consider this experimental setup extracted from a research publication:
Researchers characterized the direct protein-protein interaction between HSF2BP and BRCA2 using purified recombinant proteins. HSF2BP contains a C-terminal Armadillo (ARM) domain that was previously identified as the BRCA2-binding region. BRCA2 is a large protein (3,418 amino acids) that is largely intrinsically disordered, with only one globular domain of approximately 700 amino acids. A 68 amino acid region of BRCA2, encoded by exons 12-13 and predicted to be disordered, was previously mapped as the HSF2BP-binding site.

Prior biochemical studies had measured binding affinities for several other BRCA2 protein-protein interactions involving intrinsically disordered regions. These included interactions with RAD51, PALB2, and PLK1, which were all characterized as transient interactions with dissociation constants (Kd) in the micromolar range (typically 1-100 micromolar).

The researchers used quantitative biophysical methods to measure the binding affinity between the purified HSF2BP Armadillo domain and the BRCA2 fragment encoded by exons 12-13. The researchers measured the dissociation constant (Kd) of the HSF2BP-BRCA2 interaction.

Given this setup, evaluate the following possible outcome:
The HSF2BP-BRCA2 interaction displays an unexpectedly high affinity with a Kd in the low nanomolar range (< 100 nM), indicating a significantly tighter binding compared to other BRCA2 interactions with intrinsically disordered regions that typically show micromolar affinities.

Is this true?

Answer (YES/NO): YES